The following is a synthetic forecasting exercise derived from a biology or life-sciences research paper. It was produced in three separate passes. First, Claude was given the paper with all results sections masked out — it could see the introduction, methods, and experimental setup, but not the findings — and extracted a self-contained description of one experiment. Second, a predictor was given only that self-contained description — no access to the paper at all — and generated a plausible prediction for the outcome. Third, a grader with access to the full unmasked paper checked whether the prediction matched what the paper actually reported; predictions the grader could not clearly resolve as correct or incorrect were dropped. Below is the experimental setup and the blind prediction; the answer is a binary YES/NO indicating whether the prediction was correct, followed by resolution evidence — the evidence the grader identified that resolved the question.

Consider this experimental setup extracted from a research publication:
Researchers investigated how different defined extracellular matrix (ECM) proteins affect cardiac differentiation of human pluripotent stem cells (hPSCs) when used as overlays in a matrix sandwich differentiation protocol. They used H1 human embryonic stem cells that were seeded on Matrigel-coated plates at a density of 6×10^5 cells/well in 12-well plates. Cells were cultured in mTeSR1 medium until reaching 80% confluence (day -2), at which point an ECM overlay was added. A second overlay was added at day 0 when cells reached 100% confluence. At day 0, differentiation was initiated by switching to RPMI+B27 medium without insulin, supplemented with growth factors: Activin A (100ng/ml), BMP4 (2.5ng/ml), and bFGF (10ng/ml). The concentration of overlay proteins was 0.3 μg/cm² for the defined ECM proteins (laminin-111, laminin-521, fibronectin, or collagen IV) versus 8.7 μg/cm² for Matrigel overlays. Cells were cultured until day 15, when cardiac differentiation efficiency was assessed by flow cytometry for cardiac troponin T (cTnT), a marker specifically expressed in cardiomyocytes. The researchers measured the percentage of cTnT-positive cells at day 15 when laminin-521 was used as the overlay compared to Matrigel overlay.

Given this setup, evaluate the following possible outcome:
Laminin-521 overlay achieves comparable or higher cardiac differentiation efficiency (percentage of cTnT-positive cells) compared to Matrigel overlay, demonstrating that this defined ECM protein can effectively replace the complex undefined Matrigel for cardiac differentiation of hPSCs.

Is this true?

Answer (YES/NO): NO